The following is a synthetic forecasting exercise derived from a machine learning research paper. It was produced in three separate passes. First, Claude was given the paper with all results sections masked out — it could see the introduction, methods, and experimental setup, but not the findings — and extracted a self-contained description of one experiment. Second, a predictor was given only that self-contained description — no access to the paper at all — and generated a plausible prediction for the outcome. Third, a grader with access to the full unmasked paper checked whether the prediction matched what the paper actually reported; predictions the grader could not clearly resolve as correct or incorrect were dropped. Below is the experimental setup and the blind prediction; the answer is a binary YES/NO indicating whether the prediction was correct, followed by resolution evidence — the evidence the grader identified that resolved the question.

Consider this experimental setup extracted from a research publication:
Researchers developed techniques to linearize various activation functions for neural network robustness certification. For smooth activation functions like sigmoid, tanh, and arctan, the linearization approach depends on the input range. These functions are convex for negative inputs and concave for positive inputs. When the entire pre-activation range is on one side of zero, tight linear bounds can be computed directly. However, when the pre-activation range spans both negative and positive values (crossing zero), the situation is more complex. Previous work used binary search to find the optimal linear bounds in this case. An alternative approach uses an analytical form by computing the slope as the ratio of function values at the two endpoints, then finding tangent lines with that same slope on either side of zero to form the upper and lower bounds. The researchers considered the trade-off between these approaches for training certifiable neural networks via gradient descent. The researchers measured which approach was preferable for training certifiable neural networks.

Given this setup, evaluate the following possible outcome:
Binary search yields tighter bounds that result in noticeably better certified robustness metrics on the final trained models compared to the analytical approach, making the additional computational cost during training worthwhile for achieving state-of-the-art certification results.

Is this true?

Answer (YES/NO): NO